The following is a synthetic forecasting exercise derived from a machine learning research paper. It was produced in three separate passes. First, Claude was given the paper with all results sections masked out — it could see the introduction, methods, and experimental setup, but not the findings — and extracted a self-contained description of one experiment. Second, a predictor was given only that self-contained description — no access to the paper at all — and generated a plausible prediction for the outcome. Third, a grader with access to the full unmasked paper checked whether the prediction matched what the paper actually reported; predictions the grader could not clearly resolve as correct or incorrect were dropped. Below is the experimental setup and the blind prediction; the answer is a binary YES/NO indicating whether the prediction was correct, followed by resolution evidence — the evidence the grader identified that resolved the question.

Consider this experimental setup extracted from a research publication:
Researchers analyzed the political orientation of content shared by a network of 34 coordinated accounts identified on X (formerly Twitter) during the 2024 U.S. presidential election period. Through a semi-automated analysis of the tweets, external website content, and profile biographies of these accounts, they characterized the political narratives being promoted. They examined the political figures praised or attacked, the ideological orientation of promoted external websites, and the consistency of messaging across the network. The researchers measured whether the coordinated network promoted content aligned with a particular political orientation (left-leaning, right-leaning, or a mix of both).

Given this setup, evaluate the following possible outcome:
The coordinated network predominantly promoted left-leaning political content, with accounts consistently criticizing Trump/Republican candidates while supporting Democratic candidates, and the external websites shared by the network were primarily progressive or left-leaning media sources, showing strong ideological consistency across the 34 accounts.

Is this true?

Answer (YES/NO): NO